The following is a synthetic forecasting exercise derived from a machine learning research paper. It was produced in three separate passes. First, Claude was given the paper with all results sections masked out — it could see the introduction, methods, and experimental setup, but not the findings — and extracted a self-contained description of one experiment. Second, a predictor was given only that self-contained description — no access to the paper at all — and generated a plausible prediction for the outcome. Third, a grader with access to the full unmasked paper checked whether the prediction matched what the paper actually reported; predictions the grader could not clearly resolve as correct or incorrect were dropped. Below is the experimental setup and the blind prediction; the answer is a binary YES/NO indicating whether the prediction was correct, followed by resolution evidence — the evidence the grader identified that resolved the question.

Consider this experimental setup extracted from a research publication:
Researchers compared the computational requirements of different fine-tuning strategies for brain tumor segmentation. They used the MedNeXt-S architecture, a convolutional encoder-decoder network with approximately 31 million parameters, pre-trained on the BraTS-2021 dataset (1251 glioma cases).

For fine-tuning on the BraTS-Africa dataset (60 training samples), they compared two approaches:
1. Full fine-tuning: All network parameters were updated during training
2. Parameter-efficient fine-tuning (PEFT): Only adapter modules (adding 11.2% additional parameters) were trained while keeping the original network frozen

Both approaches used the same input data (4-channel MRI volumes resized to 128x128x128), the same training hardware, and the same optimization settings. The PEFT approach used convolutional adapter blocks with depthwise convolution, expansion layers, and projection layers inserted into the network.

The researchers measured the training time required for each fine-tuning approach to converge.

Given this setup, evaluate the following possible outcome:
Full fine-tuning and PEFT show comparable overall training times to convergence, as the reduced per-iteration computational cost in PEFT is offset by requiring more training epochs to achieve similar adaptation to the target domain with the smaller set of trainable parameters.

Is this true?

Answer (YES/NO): NO